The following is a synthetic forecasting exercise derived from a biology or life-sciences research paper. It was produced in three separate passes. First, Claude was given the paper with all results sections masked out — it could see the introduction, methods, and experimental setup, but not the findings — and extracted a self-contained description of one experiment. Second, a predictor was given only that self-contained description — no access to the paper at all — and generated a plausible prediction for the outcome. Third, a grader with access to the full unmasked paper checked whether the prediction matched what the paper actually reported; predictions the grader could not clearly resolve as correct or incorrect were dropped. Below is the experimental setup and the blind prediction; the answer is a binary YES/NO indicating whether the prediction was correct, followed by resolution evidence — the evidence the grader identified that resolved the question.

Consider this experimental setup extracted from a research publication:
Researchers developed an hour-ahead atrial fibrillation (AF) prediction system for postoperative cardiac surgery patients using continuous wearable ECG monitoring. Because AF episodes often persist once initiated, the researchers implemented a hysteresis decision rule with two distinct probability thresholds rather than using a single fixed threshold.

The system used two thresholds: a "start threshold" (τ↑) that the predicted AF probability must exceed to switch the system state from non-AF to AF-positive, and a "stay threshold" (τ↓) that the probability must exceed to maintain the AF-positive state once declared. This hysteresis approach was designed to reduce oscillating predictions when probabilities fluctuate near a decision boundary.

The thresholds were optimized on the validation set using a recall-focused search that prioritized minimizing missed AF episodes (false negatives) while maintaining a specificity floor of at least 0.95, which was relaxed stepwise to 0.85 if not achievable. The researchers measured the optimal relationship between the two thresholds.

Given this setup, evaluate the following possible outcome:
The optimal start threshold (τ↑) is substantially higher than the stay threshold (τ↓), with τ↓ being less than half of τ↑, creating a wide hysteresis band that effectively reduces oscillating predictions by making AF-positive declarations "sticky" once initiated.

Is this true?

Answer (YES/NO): YES